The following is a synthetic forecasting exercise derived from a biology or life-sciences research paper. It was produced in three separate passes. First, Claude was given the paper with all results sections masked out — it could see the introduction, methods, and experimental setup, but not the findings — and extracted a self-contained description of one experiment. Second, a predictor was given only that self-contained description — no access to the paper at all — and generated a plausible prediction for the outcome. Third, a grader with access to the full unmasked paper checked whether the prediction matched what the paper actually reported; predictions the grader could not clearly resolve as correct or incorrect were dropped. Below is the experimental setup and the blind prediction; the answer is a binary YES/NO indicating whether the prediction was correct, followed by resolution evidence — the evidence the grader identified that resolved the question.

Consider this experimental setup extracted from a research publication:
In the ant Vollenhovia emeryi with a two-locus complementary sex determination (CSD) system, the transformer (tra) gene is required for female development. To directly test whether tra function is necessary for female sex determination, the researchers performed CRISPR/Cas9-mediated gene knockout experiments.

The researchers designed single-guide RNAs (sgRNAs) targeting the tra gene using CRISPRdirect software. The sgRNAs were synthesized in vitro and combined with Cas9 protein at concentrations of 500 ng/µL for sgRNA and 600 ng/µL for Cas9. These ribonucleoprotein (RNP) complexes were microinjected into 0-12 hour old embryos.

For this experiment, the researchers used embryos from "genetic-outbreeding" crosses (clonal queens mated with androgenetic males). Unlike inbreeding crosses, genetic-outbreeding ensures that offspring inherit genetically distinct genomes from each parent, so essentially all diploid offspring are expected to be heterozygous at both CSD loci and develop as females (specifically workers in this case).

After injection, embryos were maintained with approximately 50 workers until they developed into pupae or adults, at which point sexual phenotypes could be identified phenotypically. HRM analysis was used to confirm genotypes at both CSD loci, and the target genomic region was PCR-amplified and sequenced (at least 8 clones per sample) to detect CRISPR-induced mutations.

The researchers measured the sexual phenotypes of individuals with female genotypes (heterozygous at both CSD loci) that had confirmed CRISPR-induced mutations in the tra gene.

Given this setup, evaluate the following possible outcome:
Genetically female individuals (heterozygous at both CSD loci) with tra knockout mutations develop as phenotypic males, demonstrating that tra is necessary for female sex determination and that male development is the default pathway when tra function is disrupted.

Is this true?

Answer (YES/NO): YES